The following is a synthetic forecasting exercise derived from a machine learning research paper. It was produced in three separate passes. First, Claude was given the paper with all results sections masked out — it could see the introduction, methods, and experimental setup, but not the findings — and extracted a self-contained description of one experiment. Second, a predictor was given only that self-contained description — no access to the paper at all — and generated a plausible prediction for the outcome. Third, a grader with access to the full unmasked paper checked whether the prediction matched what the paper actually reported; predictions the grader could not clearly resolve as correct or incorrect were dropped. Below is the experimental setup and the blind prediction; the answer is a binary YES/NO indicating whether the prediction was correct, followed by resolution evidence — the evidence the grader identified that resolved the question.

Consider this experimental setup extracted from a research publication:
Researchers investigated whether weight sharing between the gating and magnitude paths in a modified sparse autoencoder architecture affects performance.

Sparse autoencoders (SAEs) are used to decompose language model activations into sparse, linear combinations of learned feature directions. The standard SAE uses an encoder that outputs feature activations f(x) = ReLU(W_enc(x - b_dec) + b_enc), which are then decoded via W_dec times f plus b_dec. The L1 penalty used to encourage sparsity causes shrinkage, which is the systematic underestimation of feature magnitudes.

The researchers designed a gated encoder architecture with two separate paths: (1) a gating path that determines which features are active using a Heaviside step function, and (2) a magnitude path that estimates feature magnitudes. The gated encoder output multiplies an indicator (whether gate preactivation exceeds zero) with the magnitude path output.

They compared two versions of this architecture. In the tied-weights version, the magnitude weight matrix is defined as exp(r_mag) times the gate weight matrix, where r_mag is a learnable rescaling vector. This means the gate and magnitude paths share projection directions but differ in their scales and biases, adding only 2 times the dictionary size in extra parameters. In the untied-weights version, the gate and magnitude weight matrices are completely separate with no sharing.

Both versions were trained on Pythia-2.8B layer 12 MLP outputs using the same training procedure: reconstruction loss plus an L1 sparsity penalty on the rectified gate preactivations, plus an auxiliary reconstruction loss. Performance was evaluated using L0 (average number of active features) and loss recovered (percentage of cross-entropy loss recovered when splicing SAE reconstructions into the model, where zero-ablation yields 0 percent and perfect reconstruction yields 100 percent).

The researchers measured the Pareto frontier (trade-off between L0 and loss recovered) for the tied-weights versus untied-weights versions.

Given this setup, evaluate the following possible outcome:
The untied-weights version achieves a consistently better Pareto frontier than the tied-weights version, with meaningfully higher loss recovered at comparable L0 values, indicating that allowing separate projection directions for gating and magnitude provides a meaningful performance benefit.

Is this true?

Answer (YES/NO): NO